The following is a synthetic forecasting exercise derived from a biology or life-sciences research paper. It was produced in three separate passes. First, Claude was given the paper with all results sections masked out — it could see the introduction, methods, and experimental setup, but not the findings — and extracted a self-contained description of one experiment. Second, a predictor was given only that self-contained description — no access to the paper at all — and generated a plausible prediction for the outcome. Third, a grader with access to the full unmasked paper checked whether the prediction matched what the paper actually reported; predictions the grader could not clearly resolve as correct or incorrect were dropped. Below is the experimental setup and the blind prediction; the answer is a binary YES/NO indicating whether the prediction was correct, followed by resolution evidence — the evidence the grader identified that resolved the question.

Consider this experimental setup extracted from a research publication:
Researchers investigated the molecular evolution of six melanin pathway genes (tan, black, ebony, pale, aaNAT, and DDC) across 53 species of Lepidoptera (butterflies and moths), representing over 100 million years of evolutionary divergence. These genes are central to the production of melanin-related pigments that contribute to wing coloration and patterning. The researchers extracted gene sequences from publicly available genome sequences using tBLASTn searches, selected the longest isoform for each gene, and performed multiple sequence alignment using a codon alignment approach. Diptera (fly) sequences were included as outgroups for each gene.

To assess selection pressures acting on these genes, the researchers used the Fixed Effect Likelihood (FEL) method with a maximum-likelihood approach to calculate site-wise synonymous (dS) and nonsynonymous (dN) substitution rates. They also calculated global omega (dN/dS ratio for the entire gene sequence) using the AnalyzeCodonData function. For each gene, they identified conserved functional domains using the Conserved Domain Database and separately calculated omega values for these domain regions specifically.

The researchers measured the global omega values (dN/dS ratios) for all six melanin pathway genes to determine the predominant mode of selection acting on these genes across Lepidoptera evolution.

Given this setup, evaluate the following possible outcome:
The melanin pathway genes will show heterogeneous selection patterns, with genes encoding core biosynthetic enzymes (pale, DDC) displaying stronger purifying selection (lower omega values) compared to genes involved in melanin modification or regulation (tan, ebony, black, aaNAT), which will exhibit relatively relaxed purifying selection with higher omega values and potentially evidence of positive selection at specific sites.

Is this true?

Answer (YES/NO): NO